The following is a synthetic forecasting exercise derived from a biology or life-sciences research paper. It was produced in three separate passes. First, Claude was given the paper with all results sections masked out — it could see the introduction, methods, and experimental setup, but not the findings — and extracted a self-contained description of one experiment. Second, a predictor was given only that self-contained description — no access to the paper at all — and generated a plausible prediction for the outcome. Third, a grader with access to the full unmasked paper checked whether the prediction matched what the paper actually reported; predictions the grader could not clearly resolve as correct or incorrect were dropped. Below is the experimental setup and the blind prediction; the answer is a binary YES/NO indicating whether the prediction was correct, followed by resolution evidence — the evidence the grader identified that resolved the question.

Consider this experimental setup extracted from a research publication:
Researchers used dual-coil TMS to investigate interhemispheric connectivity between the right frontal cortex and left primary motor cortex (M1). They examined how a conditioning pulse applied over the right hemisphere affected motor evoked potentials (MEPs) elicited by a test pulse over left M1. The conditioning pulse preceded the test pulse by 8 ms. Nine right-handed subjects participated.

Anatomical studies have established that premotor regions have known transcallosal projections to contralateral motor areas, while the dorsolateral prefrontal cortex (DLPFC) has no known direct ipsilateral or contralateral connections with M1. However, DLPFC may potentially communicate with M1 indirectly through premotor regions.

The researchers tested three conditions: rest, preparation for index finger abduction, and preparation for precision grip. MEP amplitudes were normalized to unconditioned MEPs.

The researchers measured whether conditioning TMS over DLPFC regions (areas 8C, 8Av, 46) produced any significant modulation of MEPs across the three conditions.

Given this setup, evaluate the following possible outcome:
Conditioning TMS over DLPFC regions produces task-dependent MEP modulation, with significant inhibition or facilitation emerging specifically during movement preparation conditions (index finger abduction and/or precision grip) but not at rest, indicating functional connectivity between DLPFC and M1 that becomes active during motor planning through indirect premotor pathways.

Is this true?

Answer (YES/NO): YES